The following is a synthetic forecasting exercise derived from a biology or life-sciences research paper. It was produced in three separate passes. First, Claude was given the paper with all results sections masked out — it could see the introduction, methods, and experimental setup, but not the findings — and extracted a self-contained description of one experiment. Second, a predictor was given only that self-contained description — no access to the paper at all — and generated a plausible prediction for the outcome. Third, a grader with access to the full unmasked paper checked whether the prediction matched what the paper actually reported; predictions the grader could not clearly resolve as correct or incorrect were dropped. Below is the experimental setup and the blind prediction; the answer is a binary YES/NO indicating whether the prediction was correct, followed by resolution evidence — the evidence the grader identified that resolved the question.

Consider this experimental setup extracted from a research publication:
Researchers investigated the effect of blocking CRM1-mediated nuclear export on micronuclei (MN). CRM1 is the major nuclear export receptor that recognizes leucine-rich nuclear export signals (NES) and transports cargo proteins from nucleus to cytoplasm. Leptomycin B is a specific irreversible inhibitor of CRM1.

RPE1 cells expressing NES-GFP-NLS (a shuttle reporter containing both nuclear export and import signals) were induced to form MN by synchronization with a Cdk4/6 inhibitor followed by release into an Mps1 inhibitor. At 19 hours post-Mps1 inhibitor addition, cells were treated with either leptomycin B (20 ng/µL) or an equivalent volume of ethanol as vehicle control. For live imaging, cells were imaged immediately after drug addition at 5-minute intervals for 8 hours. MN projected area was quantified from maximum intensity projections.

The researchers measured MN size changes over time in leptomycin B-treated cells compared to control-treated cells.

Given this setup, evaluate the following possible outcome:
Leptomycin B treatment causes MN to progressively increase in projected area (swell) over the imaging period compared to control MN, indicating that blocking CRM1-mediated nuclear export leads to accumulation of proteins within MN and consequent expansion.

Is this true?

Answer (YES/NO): YES